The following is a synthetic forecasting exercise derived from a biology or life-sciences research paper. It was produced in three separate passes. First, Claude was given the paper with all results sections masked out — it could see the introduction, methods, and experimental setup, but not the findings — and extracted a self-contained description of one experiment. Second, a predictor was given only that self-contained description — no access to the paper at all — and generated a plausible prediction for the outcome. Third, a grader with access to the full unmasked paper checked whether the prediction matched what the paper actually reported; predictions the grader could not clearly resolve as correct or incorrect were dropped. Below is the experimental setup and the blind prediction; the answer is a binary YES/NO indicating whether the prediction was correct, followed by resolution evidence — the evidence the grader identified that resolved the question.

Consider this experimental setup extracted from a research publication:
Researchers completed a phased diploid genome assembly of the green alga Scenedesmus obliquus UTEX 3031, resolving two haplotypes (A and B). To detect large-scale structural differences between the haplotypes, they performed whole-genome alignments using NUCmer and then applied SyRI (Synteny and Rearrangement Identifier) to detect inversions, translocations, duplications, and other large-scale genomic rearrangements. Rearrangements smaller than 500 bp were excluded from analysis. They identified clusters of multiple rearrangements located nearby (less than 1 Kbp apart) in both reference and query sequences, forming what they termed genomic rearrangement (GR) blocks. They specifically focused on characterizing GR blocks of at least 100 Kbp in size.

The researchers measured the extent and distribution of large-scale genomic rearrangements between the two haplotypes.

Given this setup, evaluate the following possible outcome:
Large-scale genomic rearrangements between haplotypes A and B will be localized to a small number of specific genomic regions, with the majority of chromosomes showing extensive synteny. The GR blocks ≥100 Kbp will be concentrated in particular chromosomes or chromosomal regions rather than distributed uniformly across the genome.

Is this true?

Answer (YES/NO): NO